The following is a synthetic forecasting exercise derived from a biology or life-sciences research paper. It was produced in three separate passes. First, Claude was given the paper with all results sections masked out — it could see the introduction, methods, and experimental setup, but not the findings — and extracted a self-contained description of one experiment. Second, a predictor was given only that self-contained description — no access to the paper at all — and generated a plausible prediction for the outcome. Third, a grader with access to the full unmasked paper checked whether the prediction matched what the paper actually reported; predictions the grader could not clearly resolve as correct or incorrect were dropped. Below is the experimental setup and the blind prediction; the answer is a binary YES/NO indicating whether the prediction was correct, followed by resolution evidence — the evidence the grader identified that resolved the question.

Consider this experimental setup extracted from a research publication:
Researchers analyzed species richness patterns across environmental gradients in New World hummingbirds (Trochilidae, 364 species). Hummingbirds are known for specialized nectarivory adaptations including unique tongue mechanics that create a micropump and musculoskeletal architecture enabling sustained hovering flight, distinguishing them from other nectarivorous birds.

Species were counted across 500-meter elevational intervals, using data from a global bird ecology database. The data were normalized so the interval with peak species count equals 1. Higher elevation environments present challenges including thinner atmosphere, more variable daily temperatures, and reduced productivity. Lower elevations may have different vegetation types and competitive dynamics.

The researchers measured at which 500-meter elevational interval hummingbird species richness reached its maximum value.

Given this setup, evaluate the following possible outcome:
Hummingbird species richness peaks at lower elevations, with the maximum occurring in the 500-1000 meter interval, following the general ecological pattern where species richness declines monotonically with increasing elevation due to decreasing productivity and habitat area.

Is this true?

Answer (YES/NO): NO